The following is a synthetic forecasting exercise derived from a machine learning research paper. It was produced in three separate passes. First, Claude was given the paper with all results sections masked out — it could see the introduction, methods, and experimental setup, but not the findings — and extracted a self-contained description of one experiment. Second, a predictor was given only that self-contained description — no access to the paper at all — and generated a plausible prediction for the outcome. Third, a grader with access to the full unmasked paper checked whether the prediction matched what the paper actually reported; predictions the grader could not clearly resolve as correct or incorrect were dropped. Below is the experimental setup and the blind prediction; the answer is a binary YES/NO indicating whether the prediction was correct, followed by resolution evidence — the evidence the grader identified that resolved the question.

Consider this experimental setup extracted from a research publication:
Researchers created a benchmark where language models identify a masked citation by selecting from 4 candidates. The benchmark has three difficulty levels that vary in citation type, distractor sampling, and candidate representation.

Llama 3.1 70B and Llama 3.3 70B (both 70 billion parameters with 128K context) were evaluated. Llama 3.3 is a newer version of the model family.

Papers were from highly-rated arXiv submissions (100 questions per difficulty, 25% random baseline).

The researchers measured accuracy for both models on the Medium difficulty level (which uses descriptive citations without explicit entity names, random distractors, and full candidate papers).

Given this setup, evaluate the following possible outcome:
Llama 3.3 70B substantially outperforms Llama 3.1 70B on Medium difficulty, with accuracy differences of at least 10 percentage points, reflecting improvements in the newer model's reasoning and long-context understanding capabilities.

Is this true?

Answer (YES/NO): NO